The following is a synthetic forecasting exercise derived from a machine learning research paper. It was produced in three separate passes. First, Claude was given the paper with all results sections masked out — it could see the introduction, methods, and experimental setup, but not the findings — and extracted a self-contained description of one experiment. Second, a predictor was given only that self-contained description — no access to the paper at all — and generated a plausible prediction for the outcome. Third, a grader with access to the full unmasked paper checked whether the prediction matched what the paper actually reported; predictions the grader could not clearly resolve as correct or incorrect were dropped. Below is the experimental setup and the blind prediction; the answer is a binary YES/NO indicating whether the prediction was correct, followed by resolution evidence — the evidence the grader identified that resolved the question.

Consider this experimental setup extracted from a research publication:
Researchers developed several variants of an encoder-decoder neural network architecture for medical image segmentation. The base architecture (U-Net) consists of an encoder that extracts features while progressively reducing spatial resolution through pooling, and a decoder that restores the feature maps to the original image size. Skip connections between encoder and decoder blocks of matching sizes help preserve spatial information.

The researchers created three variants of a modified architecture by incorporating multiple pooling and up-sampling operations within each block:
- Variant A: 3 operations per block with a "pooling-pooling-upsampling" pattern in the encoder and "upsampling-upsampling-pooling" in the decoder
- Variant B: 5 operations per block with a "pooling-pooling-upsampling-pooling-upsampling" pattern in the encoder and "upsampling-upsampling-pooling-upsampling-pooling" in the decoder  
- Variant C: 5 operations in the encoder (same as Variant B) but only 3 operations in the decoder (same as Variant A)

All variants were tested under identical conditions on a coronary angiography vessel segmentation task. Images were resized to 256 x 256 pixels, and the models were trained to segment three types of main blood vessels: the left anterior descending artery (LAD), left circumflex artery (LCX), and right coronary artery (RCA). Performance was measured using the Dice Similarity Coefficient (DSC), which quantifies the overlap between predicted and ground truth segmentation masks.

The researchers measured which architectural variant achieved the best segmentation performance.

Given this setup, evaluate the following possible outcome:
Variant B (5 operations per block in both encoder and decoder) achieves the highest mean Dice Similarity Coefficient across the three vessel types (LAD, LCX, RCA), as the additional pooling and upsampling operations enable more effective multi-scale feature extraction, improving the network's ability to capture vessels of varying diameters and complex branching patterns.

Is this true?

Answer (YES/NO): YES